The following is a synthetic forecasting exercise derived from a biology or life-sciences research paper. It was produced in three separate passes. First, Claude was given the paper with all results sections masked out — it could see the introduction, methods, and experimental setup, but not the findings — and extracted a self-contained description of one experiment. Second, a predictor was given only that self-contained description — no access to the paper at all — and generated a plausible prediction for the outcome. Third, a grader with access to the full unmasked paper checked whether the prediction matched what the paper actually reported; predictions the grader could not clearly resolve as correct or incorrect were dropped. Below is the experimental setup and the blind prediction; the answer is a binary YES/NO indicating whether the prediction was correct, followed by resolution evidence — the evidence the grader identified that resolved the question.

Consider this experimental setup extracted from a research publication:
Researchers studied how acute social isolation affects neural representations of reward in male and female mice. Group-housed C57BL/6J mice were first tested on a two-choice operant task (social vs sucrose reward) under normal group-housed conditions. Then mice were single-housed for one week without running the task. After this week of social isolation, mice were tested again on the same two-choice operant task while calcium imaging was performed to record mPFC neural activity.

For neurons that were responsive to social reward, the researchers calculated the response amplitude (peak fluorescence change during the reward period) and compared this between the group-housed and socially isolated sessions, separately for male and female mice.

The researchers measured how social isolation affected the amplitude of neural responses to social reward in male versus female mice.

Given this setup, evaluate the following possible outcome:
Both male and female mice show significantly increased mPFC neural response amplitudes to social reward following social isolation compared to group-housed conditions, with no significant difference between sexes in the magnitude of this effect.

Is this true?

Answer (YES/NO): NO